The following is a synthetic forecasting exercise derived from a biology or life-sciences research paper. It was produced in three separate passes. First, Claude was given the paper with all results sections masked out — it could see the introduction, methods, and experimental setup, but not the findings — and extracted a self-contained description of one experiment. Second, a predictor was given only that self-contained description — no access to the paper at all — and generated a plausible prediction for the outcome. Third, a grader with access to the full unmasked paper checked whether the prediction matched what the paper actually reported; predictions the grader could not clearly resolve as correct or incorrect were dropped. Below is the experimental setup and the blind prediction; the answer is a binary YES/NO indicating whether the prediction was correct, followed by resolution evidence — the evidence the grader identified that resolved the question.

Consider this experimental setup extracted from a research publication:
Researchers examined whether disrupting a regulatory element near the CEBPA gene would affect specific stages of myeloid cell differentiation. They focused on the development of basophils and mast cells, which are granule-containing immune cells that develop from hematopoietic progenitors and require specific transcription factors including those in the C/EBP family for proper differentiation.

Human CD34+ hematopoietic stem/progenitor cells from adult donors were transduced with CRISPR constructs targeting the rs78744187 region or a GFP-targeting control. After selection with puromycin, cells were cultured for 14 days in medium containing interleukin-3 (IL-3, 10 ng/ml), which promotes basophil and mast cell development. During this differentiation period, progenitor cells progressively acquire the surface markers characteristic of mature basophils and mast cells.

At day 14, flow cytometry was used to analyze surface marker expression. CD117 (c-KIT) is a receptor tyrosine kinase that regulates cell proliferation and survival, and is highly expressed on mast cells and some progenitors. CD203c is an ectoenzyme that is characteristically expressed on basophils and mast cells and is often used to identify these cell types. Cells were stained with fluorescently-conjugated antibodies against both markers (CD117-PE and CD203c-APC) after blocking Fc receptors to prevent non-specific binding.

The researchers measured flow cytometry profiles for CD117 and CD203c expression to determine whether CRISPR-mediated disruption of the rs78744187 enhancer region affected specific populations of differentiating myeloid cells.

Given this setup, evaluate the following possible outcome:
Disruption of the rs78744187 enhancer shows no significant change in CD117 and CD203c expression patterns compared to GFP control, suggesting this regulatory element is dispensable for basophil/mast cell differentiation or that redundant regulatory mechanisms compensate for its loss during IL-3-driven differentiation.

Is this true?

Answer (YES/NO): NO